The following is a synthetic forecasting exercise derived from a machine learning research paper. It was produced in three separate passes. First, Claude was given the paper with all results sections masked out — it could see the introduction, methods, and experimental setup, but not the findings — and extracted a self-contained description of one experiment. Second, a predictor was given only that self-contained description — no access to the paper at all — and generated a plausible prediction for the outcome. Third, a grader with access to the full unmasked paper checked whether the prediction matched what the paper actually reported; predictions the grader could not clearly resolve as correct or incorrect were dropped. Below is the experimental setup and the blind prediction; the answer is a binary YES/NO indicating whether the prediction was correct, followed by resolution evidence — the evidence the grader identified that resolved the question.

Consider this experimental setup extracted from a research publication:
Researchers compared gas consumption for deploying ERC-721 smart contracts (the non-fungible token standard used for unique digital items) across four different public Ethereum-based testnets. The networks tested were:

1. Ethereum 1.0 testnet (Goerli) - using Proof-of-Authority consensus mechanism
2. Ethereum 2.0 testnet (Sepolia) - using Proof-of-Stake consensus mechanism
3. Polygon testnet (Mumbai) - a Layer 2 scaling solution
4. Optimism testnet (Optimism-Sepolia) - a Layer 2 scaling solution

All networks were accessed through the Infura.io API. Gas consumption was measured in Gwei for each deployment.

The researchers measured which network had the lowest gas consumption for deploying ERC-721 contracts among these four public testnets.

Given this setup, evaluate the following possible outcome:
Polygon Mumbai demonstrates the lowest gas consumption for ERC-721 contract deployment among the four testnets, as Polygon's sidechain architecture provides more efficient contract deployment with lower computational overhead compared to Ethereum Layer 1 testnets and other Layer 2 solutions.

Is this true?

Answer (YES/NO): YES